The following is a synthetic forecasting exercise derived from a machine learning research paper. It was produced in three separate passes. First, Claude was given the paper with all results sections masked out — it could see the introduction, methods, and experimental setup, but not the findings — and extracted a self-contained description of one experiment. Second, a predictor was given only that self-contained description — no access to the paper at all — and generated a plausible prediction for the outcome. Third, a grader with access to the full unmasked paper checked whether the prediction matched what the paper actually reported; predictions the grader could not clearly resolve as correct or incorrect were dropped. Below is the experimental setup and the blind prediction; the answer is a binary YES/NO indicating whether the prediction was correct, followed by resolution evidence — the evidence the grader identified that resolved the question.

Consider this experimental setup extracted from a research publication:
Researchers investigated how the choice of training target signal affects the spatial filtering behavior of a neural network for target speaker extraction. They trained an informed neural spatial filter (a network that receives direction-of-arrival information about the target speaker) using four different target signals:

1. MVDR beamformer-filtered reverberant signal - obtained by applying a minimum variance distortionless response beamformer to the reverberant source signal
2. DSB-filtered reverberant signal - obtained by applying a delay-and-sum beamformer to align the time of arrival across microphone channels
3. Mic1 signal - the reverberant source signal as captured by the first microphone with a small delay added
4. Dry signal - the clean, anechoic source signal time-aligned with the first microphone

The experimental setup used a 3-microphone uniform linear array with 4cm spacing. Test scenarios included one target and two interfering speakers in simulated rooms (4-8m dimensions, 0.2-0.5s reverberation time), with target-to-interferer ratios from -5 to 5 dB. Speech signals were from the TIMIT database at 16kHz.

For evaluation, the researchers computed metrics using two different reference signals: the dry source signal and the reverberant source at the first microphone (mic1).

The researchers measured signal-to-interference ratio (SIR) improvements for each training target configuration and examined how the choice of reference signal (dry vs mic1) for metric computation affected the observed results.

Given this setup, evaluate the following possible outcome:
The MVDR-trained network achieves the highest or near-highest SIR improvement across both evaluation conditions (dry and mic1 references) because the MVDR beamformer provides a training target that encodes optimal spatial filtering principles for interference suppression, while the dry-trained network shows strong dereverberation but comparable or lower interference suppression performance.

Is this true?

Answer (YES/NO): NO